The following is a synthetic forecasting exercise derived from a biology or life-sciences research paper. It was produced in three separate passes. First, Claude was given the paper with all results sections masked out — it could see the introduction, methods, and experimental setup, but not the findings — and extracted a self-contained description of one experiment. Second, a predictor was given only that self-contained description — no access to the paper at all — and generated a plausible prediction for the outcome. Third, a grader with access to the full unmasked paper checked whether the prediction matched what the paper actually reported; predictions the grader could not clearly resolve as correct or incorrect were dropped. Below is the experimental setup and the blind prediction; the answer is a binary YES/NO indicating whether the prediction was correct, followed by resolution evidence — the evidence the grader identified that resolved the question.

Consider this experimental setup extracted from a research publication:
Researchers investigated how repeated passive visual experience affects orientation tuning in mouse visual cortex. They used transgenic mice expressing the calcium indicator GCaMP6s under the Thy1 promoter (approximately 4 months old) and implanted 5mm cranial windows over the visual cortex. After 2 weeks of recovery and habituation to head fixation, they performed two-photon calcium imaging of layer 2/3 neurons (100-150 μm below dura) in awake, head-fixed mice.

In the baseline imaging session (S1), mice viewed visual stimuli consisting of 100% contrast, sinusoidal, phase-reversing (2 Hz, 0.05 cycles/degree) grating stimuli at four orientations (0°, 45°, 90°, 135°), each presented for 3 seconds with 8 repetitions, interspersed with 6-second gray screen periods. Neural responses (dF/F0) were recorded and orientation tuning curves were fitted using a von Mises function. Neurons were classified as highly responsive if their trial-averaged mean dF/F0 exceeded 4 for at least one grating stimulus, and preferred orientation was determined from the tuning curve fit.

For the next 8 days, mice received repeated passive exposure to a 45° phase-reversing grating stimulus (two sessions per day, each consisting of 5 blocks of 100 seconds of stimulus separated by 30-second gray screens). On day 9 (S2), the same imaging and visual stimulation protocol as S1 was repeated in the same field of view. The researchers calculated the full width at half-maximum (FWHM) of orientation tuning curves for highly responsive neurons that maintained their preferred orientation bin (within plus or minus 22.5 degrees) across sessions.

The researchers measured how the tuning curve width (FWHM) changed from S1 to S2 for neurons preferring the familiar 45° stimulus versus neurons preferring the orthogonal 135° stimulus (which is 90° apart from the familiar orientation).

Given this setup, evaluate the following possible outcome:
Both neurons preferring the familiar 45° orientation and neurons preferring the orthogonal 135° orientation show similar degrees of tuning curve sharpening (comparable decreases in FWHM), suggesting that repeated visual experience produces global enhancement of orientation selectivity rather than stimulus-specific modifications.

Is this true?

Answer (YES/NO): NO